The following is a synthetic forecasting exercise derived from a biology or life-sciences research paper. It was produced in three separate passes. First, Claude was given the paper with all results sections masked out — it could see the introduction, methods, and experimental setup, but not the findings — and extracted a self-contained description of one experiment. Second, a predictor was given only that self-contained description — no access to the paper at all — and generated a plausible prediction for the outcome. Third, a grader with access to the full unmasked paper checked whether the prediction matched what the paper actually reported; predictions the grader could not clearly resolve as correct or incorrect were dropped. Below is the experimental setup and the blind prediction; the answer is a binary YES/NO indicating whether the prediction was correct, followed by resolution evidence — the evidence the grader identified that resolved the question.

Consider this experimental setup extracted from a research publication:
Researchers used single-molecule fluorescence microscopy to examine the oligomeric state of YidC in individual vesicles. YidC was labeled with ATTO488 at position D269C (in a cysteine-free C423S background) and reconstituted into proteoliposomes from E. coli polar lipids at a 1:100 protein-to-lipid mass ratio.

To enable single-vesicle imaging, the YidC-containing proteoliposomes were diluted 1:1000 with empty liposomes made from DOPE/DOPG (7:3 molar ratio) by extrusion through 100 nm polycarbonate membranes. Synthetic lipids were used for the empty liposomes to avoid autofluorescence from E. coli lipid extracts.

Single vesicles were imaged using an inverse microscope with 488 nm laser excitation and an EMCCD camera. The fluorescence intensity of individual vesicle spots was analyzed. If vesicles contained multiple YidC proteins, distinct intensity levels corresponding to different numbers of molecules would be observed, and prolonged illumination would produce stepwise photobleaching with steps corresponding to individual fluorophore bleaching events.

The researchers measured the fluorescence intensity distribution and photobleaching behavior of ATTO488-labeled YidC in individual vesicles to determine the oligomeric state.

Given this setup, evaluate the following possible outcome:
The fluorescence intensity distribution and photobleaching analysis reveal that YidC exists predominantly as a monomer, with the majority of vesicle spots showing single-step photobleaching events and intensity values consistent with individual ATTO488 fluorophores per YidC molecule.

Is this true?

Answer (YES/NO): YES